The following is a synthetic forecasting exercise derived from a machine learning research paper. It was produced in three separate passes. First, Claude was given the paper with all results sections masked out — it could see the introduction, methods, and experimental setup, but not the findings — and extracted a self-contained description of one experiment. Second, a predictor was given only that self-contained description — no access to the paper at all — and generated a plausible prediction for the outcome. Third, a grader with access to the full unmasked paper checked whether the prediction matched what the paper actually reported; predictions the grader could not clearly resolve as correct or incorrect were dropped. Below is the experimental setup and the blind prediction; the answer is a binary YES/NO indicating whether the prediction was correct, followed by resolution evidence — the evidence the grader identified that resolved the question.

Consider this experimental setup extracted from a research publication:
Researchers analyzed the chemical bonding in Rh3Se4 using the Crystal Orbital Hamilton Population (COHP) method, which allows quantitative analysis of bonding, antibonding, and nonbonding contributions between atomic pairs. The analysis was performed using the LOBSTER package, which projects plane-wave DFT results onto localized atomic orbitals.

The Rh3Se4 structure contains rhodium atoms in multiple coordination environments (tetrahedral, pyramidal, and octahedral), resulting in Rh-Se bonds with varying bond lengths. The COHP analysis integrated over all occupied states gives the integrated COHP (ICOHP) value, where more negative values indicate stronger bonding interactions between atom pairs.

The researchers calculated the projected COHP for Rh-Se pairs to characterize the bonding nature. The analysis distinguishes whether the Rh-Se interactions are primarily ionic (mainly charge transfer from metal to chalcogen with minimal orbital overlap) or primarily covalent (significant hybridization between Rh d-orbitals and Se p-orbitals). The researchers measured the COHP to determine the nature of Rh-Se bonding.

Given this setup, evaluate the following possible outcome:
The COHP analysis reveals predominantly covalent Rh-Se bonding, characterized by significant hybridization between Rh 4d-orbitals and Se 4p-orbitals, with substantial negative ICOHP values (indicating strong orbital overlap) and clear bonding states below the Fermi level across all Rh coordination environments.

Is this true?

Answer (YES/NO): NO